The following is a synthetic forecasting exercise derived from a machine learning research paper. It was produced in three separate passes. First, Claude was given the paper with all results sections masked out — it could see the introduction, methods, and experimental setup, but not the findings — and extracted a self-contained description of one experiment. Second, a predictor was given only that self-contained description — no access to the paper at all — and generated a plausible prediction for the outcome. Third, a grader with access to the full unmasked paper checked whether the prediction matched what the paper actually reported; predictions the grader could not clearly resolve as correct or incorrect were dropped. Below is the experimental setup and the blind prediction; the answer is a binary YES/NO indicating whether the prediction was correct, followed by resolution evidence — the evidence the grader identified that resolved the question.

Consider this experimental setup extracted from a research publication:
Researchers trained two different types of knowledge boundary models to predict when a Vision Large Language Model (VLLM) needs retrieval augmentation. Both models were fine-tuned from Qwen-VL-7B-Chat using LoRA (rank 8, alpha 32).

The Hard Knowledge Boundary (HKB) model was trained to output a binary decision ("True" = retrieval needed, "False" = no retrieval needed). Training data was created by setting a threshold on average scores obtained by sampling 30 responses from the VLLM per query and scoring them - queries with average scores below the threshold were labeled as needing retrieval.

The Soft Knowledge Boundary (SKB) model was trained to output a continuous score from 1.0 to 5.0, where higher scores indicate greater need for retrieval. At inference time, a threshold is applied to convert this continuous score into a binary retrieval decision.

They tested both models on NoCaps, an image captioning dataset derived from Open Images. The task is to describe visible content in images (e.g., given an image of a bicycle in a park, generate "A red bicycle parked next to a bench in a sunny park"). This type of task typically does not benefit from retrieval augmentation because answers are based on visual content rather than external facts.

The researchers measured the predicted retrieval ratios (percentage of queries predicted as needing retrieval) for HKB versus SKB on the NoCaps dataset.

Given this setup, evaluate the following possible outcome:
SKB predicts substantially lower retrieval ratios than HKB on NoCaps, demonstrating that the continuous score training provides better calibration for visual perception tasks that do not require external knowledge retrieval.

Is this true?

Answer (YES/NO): YES